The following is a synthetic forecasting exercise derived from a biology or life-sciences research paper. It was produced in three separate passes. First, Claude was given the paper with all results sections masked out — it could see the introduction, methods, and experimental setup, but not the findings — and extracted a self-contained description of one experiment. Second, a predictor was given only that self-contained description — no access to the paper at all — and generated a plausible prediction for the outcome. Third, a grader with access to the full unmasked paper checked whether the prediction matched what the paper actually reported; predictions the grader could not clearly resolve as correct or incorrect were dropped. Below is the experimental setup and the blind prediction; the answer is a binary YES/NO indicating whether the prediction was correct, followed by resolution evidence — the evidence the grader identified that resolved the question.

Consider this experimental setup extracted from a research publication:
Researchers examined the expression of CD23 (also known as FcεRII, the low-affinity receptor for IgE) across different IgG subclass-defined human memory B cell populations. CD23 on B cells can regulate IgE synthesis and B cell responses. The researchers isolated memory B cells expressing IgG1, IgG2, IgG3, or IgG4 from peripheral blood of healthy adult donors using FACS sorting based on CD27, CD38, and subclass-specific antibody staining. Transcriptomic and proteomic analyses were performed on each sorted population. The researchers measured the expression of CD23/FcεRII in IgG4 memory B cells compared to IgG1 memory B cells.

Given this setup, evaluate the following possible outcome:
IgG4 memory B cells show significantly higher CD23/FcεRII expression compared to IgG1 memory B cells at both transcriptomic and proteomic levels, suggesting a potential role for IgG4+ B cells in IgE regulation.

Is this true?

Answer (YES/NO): NO